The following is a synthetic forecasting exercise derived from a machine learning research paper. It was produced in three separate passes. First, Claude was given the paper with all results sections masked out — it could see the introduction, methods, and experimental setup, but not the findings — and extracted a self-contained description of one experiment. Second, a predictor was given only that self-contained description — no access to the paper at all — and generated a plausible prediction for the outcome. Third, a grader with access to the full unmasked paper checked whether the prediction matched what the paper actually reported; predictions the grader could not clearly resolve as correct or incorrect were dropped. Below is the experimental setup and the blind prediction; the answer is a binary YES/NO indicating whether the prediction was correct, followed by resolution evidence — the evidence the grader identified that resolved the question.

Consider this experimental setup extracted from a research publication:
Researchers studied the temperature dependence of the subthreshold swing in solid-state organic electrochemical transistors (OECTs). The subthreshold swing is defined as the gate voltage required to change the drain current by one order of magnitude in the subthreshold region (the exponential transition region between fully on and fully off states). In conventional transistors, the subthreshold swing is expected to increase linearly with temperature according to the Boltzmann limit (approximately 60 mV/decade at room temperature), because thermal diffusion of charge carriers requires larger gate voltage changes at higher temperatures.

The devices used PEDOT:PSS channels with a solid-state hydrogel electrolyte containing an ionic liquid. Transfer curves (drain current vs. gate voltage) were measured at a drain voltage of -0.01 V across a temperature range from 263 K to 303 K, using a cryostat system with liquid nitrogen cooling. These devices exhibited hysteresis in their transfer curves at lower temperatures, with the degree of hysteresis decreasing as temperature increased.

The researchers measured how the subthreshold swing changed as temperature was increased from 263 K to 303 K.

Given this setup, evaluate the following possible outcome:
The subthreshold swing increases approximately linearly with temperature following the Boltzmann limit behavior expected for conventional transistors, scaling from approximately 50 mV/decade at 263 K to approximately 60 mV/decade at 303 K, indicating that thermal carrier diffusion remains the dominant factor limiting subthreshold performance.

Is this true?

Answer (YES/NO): NO